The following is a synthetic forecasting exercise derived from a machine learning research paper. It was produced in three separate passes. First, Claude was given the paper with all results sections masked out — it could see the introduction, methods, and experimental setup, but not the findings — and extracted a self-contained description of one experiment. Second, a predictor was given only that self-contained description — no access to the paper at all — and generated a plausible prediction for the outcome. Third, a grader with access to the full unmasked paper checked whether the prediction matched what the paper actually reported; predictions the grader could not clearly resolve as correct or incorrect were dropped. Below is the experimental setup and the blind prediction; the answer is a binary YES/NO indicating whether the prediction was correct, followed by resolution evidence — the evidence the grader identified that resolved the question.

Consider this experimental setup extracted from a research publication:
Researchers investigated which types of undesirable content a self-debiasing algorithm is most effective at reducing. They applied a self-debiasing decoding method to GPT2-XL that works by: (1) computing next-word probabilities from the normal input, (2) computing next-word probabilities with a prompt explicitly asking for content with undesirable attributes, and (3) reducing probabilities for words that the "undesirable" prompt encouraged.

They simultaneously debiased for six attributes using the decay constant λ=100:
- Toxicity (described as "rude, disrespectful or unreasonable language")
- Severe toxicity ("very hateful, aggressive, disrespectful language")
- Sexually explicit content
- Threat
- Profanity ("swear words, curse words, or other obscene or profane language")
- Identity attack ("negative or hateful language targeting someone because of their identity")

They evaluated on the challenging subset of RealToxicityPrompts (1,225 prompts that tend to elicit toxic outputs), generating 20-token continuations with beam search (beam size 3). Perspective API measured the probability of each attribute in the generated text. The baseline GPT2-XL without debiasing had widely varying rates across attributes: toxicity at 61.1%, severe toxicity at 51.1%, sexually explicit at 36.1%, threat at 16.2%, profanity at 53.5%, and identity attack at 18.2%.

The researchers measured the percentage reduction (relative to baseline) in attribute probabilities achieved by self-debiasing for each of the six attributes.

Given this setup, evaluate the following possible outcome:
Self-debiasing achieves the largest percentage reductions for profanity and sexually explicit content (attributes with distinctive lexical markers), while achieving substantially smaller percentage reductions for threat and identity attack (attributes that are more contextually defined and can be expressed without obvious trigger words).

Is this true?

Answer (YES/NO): NO